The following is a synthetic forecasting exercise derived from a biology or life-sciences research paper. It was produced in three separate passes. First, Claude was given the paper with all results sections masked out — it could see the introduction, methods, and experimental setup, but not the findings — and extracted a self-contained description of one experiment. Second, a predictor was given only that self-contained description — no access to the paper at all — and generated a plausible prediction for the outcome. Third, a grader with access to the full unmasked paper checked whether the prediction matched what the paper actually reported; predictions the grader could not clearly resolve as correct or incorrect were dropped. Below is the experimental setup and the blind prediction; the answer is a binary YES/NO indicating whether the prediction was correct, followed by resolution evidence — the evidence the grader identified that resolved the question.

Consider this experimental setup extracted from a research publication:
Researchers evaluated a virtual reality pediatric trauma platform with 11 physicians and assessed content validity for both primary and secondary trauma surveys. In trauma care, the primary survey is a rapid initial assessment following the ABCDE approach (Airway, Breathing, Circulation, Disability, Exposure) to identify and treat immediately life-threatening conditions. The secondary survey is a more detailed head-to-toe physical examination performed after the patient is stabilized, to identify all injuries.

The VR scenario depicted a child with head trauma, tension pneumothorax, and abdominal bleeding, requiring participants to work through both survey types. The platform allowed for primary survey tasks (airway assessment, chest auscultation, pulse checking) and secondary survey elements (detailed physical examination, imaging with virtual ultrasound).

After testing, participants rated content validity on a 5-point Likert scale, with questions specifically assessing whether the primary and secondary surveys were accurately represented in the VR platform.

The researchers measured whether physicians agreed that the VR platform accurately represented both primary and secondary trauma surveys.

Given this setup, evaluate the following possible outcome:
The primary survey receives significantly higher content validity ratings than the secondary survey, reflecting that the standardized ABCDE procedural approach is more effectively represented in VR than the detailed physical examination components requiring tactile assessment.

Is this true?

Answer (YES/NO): NO